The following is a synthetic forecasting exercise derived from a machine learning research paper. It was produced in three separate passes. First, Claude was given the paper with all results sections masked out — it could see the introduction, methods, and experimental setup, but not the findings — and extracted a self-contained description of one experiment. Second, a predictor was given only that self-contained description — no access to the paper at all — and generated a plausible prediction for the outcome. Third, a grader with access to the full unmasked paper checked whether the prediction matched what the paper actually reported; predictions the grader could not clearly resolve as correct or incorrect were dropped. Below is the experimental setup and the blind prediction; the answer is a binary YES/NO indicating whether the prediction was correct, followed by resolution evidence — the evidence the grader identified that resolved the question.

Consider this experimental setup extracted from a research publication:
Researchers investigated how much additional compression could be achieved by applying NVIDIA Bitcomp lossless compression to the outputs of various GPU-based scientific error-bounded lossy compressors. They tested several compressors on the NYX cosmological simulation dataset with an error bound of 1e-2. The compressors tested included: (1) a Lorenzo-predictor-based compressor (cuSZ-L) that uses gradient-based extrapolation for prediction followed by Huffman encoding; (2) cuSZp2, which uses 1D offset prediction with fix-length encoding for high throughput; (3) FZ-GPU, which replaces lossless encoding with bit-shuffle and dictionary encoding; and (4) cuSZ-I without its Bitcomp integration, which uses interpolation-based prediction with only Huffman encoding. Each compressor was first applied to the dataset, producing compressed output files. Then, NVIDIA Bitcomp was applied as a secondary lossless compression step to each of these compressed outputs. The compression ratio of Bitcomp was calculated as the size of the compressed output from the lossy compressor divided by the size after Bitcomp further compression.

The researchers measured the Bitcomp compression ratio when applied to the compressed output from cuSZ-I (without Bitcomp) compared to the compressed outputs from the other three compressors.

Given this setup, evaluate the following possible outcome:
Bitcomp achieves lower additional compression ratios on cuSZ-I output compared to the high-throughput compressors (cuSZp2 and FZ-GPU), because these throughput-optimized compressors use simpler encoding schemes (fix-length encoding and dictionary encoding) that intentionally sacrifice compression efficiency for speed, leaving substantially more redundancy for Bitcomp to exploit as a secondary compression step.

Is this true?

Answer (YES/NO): NO